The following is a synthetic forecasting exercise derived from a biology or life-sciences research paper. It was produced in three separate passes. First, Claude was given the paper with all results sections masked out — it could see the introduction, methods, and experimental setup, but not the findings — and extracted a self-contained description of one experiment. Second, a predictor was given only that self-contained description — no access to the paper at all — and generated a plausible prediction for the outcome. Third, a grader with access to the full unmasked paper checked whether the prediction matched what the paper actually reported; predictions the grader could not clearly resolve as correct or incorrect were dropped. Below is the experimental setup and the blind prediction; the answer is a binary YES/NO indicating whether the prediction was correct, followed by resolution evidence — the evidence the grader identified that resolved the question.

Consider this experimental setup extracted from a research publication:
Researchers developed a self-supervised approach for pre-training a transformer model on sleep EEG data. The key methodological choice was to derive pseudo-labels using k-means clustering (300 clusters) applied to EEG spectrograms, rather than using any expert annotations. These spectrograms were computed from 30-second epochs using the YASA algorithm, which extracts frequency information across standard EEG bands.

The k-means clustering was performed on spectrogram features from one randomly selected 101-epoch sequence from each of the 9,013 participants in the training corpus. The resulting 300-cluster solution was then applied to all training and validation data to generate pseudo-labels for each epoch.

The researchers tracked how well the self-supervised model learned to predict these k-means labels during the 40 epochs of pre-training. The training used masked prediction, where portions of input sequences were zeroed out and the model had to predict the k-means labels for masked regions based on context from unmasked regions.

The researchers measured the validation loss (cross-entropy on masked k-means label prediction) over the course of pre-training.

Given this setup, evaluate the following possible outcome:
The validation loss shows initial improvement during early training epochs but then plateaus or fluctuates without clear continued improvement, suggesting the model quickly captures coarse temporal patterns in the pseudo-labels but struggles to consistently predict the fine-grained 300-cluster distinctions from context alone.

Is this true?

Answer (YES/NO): NO